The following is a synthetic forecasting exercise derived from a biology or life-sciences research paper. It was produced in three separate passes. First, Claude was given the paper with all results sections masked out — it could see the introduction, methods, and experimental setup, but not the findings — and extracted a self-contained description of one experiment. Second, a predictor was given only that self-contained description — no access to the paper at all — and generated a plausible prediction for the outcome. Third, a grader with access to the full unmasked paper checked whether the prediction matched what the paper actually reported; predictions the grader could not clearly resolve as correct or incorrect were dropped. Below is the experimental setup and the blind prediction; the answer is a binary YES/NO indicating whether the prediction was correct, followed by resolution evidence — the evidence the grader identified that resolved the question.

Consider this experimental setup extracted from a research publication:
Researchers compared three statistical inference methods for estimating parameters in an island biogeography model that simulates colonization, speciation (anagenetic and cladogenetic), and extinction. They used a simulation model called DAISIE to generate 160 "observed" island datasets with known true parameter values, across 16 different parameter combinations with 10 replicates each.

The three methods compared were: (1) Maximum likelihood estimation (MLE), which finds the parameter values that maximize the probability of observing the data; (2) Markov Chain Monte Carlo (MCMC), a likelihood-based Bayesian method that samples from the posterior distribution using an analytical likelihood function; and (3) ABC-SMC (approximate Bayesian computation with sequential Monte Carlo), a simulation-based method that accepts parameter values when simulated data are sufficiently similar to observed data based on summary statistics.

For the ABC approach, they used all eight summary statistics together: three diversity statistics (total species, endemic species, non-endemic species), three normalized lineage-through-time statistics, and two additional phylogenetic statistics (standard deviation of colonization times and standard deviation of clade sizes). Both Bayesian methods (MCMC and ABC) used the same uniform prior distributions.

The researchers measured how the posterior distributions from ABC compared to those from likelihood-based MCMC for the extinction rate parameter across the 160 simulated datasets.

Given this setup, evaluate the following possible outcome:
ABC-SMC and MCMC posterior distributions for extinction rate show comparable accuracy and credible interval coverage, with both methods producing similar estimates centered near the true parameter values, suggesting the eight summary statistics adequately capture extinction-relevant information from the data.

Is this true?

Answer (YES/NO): NO